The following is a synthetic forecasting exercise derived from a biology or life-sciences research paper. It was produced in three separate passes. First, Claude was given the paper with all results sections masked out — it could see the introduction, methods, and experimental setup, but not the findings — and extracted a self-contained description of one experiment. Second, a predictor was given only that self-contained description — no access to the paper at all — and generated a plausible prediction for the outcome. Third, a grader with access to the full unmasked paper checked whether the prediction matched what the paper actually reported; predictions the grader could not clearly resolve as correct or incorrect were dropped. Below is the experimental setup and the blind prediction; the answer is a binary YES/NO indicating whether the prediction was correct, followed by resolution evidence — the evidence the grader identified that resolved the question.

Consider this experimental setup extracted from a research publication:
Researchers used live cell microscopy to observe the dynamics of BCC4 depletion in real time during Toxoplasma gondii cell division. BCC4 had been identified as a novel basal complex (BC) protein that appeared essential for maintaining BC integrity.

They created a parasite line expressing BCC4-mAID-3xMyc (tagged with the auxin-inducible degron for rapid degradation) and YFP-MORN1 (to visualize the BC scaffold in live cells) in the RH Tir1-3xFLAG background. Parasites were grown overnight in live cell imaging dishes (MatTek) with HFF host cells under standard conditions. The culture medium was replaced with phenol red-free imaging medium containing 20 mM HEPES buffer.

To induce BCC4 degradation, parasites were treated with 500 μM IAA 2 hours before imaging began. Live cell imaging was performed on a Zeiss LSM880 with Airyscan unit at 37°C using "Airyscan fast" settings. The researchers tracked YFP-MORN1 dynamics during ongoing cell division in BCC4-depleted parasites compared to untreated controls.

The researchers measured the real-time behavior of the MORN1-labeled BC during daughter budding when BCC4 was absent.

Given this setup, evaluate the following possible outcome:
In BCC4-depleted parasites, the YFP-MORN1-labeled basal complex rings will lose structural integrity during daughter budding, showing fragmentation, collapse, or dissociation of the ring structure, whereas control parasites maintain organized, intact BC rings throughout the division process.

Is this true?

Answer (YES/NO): YES